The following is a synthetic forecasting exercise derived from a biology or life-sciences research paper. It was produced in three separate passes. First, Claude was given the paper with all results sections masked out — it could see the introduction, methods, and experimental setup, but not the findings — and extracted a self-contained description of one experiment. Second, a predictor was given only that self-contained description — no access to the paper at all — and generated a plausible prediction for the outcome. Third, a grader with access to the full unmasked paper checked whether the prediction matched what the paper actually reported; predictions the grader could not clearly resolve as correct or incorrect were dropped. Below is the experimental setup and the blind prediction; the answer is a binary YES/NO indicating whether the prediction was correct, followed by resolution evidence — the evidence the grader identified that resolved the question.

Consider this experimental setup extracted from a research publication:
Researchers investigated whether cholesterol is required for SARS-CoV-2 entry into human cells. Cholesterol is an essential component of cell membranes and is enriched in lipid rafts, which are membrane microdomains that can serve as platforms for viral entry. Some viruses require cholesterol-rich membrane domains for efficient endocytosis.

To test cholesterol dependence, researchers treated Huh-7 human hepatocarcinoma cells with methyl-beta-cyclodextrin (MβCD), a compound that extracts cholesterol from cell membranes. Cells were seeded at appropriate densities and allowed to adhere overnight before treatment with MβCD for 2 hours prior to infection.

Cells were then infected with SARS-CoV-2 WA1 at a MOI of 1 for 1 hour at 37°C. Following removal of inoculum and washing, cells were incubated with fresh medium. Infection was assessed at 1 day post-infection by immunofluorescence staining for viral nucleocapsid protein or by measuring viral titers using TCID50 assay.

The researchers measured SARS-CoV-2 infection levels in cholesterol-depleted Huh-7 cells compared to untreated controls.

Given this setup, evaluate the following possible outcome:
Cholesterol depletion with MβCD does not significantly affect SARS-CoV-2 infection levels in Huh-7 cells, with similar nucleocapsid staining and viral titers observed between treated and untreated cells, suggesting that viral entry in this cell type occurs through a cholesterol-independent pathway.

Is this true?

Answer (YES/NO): NO